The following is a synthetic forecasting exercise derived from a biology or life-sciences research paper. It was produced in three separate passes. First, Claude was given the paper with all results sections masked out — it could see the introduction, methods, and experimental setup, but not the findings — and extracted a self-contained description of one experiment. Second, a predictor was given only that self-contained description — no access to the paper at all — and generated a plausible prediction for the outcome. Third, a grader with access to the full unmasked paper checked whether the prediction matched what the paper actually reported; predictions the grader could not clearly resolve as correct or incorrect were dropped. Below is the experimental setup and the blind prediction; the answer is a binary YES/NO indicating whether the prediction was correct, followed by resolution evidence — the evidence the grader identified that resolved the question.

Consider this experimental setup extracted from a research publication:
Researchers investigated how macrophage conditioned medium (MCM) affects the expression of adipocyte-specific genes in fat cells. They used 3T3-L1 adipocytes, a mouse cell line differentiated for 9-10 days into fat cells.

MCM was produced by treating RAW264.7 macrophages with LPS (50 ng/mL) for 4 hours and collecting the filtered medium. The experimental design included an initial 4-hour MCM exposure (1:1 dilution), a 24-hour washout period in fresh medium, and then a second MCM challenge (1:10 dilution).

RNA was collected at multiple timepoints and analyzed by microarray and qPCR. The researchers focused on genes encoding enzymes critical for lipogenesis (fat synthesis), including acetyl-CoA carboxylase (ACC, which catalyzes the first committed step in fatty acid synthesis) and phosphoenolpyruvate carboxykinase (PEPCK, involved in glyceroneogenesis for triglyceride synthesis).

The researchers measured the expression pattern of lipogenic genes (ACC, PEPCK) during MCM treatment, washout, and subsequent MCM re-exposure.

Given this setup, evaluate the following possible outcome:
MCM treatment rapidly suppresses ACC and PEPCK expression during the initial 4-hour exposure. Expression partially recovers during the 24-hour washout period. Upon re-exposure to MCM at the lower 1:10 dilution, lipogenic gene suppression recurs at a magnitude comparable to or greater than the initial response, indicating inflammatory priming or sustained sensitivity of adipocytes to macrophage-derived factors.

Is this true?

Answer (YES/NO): NO